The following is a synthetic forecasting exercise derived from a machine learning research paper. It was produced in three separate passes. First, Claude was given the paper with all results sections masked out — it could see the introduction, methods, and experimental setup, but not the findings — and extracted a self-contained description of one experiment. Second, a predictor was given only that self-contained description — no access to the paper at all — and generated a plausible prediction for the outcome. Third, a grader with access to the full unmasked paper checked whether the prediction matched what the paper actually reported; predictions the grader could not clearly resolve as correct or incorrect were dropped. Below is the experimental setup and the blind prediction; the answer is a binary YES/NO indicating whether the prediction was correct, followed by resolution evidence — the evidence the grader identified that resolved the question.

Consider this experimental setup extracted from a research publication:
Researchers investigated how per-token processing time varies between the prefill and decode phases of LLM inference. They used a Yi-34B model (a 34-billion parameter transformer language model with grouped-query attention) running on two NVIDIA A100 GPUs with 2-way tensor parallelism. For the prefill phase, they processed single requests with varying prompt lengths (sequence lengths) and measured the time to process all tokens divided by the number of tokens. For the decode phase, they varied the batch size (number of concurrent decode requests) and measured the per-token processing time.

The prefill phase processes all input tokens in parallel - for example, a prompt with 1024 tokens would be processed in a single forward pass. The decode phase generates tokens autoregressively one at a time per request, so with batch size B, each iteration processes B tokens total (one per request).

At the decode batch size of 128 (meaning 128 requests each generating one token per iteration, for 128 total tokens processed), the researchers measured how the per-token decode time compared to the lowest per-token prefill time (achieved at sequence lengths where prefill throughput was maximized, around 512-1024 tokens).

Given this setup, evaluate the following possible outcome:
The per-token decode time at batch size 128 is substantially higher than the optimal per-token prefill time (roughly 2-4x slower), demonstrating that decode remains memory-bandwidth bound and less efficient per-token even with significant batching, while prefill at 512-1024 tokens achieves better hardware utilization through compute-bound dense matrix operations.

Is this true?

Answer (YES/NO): NO